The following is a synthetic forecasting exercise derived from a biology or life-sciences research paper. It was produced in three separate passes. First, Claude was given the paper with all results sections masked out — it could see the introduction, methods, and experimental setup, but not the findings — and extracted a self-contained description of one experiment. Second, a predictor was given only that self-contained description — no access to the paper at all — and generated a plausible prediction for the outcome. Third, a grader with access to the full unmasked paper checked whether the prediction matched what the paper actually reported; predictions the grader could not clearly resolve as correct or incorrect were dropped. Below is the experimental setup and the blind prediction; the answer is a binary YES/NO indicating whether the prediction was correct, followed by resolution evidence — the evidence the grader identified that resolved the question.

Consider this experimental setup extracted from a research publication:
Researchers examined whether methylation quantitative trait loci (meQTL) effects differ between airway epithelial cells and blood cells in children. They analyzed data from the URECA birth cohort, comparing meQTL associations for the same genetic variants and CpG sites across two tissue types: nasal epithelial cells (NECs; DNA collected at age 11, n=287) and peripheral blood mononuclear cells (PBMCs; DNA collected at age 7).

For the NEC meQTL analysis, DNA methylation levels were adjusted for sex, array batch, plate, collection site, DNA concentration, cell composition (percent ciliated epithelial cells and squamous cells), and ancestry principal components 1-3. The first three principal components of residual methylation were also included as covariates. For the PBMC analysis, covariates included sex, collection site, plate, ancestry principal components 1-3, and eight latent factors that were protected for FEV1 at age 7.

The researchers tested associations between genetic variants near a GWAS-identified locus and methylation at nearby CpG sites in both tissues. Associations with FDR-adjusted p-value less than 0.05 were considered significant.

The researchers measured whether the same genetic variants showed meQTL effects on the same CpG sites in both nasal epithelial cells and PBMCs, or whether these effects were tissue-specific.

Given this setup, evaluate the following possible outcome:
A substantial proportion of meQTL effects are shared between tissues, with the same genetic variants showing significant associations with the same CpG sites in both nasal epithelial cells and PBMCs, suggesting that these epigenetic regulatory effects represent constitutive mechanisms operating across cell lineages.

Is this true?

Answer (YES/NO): NO